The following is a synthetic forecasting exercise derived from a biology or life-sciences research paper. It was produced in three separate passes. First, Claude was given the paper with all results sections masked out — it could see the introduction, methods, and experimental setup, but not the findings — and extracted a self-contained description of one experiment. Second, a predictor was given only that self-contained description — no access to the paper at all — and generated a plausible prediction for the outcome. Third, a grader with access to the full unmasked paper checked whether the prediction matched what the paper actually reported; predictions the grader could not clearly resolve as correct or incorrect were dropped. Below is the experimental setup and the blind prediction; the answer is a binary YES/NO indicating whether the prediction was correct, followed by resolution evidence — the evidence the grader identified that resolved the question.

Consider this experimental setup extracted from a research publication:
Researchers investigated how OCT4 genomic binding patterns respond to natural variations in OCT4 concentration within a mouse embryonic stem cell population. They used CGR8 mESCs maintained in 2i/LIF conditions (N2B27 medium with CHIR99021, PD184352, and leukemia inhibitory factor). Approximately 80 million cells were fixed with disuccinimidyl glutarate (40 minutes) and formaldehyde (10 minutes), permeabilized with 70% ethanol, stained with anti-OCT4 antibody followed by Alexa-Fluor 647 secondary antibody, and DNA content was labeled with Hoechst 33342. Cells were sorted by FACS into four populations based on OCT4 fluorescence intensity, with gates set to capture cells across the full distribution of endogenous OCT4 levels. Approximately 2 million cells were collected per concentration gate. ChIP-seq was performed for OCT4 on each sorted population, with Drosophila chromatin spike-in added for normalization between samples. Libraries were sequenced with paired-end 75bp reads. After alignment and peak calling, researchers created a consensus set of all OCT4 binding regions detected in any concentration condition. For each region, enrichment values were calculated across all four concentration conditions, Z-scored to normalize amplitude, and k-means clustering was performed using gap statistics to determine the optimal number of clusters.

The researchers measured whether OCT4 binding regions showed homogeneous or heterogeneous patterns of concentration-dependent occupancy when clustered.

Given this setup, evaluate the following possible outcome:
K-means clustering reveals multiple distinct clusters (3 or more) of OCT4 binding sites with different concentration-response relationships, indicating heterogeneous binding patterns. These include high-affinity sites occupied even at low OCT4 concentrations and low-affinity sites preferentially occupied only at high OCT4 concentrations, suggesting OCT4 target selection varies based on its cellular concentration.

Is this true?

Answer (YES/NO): YES